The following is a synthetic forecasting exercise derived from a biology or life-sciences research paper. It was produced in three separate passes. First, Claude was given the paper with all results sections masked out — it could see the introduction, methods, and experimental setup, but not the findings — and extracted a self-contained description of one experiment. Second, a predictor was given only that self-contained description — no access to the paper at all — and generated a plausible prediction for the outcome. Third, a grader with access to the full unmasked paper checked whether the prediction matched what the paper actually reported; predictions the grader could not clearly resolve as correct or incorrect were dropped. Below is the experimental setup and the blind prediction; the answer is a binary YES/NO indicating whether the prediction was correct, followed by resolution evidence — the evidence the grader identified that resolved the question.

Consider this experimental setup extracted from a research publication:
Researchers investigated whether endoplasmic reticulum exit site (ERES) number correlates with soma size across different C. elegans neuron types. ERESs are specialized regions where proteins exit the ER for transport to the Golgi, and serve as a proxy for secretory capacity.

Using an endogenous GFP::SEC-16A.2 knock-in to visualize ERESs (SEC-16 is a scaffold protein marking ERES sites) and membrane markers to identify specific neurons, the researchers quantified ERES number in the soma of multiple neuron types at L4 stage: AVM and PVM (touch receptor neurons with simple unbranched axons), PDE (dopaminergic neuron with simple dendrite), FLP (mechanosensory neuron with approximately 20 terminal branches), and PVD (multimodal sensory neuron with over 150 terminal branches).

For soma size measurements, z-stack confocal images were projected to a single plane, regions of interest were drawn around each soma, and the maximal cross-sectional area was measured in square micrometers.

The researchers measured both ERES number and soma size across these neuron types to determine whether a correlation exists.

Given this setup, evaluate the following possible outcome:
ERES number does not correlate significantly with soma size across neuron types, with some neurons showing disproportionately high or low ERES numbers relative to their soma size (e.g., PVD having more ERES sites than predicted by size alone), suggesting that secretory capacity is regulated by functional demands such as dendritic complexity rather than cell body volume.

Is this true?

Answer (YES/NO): NO